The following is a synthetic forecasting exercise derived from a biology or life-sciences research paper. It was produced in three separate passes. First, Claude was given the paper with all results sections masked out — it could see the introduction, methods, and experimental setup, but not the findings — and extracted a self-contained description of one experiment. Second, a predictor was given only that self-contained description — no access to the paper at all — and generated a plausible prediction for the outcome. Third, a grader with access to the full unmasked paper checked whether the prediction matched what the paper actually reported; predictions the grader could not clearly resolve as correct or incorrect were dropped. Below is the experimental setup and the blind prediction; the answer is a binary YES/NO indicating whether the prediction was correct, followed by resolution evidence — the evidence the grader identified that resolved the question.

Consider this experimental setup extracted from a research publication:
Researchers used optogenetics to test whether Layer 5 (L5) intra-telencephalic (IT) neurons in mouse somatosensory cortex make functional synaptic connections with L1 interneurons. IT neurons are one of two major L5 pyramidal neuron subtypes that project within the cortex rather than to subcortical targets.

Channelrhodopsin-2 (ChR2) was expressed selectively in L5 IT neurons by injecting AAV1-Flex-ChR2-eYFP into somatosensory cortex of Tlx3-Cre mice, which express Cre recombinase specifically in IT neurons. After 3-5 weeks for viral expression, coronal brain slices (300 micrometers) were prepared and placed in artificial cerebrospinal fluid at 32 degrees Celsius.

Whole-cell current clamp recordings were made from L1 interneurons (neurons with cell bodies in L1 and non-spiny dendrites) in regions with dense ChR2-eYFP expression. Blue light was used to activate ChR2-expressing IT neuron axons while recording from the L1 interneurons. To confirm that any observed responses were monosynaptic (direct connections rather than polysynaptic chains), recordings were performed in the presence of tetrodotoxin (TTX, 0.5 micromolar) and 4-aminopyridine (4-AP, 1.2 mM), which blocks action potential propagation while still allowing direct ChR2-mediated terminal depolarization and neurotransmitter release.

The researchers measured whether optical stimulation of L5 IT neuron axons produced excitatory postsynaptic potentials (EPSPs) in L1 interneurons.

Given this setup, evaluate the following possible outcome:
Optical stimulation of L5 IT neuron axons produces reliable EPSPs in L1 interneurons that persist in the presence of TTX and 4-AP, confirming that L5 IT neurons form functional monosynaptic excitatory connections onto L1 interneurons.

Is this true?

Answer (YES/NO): NO